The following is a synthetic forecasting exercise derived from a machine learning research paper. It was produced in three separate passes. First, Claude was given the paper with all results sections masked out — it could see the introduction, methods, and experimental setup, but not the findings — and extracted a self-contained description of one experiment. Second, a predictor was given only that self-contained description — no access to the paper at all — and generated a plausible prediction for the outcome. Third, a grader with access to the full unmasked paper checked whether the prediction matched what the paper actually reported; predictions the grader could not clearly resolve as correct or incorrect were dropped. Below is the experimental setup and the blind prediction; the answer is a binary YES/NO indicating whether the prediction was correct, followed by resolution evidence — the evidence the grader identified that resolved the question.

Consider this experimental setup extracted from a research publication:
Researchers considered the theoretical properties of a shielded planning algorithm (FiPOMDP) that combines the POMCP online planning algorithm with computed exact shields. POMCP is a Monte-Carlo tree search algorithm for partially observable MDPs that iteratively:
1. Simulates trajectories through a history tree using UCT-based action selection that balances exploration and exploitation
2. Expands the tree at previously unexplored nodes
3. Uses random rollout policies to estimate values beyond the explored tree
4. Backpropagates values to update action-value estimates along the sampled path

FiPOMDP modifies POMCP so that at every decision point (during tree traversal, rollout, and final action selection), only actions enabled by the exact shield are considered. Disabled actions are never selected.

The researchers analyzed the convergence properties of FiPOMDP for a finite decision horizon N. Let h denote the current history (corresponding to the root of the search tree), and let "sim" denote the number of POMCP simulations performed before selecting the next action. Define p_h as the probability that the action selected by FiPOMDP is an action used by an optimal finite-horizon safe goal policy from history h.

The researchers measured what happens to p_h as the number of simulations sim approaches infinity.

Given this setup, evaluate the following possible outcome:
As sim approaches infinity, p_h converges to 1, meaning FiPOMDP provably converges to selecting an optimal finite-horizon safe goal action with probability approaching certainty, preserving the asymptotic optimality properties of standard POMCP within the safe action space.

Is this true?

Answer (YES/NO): YES